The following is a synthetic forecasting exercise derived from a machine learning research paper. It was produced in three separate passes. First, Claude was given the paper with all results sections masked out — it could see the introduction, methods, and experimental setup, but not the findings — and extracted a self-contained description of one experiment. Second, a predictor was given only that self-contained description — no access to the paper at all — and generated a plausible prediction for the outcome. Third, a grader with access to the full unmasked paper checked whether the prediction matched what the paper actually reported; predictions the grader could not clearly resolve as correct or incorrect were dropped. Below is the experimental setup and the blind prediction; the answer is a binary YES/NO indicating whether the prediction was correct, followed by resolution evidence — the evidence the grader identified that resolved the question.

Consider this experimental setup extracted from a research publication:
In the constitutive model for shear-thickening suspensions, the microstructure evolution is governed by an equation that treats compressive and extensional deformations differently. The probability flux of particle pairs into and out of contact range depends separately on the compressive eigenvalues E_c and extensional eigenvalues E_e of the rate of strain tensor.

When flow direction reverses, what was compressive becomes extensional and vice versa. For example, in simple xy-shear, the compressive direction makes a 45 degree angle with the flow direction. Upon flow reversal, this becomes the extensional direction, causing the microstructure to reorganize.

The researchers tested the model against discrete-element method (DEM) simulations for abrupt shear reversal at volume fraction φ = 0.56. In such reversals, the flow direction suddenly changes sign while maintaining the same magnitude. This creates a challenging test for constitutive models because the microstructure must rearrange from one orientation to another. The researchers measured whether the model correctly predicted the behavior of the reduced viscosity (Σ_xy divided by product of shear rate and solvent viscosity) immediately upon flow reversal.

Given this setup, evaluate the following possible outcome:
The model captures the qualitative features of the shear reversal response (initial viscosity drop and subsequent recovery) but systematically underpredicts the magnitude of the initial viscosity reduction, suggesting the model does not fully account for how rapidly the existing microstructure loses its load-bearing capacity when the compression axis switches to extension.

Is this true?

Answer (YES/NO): NO